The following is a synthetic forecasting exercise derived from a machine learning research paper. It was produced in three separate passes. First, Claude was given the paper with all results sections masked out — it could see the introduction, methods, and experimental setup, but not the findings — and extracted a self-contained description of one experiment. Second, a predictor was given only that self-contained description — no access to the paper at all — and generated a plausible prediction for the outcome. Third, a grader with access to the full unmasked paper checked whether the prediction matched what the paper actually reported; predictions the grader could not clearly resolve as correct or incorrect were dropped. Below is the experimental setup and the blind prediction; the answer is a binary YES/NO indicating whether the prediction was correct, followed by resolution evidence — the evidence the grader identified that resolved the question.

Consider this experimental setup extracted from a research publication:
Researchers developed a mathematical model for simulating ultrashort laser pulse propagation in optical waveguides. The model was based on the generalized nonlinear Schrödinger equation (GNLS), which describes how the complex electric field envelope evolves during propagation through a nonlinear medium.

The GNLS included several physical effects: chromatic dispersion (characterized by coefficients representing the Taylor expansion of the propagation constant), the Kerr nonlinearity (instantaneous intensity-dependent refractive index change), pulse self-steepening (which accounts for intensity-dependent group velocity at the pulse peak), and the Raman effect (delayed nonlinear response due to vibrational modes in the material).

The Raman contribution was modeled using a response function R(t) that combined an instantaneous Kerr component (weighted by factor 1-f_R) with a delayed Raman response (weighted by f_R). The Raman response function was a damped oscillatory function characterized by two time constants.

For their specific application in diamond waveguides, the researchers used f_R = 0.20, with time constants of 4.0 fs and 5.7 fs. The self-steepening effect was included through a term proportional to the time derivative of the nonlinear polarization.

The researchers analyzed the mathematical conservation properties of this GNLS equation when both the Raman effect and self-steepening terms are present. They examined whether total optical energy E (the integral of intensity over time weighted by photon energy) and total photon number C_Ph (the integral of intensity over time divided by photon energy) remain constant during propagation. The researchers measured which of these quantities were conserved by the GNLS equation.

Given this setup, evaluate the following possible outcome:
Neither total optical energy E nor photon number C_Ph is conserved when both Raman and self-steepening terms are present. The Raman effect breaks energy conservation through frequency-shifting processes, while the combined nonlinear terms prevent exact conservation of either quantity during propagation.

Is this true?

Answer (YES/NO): NO